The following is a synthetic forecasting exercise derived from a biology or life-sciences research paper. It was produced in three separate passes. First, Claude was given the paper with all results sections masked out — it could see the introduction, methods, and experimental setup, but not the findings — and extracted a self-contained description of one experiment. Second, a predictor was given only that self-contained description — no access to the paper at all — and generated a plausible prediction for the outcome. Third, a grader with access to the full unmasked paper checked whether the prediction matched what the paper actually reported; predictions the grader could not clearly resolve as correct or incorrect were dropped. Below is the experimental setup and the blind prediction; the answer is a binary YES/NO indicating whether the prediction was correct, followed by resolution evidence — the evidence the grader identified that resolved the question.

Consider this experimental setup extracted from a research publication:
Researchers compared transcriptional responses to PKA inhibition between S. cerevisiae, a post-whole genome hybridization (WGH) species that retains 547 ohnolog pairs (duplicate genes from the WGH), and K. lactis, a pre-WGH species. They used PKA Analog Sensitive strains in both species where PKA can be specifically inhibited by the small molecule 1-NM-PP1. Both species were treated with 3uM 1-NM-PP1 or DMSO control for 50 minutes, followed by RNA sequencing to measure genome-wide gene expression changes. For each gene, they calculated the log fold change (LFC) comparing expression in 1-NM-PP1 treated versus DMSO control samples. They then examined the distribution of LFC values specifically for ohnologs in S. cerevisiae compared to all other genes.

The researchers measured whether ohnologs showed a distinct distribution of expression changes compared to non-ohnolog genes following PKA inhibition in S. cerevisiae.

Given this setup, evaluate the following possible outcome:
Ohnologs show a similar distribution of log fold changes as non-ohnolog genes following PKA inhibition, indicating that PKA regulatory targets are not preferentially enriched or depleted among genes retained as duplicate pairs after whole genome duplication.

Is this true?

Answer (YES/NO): NO